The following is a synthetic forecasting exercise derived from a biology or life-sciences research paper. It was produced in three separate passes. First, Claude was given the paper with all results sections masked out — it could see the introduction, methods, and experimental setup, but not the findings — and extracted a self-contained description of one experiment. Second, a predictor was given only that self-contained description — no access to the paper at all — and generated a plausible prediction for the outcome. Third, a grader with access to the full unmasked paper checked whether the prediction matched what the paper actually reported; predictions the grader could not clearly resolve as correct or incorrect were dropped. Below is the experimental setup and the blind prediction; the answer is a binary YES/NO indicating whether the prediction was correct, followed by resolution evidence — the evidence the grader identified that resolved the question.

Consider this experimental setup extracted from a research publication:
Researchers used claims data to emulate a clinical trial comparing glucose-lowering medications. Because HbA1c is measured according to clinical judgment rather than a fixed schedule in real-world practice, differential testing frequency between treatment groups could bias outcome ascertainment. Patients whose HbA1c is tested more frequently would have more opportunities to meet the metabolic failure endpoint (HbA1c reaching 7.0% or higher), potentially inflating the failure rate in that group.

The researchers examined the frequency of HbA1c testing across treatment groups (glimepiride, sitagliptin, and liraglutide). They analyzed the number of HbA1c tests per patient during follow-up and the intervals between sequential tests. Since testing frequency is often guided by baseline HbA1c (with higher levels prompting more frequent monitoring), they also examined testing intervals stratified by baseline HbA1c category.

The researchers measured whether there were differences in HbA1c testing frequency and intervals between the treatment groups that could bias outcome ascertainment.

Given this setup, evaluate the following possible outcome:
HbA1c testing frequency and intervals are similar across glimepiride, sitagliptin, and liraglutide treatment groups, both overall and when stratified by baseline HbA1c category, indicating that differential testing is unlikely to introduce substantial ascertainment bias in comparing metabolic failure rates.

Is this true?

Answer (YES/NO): YES